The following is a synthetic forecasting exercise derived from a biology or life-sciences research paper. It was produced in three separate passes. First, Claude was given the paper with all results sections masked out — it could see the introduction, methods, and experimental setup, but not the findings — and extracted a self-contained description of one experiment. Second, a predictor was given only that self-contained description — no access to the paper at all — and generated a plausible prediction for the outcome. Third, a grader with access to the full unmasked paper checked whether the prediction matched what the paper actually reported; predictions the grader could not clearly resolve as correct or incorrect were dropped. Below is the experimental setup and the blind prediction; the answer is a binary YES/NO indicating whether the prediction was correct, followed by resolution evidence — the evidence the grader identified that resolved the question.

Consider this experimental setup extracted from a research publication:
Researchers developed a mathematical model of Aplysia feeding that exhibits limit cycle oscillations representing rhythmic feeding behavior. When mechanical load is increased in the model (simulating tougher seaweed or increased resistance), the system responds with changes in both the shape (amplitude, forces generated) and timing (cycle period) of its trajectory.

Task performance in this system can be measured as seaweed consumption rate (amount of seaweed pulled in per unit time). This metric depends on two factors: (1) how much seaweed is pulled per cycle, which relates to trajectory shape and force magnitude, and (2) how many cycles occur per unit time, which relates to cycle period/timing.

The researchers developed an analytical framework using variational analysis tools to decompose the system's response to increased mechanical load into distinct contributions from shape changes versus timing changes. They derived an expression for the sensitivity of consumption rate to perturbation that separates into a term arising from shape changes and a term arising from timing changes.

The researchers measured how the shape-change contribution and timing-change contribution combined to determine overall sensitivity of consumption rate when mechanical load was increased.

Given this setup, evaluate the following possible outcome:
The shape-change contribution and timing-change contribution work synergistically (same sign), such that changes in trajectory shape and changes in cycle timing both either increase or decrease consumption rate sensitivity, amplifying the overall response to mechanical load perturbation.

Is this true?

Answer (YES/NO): NO